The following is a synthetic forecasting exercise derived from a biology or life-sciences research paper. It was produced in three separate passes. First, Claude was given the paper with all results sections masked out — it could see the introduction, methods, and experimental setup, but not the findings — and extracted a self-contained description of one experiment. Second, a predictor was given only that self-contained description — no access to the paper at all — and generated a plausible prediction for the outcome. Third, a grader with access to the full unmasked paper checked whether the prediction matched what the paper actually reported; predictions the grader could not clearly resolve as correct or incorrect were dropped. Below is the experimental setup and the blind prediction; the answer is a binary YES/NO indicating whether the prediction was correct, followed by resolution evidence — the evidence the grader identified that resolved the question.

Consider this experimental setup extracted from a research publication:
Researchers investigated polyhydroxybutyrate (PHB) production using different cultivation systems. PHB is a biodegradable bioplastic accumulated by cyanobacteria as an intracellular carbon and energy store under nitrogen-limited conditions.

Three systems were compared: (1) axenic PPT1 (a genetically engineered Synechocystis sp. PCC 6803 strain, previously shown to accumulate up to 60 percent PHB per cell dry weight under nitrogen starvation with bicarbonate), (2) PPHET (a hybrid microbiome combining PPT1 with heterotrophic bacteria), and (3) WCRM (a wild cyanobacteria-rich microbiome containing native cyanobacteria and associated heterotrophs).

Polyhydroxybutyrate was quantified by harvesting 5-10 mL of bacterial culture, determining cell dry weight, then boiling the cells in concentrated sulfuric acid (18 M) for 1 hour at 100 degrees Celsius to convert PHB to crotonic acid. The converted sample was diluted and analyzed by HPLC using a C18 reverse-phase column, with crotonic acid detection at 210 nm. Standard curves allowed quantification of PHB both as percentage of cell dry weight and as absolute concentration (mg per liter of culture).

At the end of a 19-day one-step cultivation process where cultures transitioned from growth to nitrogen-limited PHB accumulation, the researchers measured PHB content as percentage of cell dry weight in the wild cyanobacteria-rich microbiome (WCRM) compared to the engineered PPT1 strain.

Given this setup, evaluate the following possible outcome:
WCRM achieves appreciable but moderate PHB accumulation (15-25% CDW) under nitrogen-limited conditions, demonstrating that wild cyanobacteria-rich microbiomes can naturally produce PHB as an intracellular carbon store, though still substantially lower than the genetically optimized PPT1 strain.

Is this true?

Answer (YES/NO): NO